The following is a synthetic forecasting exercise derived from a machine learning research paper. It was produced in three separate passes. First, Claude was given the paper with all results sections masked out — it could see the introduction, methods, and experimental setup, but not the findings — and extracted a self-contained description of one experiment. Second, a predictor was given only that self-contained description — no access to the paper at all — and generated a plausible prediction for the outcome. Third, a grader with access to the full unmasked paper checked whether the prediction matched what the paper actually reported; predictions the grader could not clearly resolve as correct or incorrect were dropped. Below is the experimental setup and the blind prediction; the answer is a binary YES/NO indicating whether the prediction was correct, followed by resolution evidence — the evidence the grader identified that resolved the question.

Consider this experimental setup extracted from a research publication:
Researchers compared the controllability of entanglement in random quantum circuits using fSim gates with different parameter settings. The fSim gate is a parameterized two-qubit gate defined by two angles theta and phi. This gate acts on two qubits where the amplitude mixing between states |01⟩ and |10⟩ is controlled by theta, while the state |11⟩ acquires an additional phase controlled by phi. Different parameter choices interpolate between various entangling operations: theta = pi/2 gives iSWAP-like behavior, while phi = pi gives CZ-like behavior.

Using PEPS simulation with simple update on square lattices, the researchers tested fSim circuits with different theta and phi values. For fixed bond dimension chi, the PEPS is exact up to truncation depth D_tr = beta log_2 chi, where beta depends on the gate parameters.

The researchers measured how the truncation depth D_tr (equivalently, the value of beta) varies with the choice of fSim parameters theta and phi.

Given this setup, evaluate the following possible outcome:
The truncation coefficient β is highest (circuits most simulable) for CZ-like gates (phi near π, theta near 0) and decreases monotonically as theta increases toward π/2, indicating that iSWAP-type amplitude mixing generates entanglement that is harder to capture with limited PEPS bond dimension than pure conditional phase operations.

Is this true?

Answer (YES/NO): NO